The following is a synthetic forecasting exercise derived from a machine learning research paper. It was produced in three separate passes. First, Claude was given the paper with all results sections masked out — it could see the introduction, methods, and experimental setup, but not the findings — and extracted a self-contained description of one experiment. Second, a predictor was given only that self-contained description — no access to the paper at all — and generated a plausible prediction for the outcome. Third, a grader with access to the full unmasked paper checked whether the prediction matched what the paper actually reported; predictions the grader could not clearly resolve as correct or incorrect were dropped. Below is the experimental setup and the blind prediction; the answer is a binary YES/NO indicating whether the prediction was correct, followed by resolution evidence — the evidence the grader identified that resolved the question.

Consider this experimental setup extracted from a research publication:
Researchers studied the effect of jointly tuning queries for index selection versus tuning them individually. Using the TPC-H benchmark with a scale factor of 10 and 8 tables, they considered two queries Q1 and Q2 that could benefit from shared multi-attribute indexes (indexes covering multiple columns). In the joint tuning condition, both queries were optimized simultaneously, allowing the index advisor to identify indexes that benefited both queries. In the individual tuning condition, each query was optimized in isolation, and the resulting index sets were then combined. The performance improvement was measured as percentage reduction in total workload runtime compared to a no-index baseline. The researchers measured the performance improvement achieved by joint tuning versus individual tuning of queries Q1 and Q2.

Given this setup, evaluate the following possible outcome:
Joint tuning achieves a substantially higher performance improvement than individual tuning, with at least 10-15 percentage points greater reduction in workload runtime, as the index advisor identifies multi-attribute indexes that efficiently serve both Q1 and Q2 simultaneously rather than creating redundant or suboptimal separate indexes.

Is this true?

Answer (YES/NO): YES